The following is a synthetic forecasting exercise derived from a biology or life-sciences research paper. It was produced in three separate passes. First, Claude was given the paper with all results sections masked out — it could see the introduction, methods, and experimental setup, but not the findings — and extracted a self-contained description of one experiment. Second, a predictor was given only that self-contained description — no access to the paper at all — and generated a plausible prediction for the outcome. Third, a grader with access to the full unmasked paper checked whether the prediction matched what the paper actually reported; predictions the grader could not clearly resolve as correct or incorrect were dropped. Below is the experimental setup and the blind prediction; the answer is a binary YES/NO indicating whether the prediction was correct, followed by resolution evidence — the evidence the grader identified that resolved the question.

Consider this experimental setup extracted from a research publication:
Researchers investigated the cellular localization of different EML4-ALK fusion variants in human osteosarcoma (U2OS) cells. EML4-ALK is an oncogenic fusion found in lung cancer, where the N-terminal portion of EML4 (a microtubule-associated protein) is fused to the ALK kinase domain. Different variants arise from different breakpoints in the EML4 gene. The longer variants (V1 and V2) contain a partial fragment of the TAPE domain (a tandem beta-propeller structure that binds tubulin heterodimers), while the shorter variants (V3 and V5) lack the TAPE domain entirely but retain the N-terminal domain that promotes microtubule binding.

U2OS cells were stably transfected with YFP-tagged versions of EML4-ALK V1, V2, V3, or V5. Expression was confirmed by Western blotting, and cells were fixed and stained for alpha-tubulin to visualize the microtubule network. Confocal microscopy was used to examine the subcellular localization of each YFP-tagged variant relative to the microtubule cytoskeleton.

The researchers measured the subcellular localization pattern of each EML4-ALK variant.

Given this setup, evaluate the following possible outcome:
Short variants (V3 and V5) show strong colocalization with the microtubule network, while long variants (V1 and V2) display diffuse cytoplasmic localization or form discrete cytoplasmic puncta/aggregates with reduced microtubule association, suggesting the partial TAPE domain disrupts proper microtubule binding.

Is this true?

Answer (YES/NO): YES